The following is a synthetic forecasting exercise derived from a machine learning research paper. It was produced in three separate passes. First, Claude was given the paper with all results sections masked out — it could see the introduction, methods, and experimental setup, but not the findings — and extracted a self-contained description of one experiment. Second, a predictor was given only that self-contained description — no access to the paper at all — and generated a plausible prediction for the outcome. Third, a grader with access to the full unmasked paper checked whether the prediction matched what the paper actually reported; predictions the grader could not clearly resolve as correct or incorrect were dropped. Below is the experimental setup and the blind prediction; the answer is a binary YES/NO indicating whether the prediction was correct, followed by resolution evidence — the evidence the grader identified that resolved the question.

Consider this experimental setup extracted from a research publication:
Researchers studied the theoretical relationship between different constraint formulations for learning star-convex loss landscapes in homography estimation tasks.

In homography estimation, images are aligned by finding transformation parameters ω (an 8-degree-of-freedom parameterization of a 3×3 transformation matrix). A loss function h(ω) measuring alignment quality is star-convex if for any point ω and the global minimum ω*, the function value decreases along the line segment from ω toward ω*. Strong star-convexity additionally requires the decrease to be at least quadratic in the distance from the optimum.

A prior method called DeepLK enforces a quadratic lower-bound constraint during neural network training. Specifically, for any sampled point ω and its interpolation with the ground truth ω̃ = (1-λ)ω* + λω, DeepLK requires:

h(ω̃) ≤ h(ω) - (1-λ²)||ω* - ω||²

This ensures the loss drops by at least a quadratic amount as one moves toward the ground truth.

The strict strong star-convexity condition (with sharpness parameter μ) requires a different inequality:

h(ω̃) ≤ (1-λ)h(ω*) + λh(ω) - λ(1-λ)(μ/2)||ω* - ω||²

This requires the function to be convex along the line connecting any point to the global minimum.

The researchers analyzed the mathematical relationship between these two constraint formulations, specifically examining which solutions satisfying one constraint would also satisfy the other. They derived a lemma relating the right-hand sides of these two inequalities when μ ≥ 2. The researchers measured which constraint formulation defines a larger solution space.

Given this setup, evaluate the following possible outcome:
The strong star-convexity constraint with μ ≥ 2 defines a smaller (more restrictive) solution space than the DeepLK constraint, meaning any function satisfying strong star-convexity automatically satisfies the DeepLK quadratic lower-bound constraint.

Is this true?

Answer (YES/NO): YES